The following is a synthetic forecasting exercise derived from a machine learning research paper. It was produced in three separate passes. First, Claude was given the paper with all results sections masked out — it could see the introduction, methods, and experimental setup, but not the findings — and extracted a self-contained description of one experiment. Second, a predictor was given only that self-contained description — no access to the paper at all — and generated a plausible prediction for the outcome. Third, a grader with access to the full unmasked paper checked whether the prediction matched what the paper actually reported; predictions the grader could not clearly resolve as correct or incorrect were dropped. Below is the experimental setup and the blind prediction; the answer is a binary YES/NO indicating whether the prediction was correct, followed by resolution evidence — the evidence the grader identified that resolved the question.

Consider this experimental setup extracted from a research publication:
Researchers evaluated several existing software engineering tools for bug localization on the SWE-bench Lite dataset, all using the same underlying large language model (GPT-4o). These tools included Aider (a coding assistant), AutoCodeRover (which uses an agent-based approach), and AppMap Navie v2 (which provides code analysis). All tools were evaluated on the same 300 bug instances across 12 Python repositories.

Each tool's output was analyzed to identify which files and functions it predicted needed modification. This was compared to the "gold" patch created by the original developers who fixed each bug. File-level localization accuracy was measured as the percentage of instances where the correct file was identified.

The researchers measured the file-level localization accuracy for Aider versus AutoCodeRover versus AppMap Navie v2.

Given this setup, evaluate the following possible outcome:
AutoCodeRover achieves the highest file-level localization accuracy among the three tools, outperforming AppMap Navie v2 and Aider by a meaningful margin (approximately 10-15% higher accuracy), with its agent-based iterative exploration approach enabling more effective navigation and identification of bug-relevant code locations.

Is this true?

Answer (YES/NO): NO